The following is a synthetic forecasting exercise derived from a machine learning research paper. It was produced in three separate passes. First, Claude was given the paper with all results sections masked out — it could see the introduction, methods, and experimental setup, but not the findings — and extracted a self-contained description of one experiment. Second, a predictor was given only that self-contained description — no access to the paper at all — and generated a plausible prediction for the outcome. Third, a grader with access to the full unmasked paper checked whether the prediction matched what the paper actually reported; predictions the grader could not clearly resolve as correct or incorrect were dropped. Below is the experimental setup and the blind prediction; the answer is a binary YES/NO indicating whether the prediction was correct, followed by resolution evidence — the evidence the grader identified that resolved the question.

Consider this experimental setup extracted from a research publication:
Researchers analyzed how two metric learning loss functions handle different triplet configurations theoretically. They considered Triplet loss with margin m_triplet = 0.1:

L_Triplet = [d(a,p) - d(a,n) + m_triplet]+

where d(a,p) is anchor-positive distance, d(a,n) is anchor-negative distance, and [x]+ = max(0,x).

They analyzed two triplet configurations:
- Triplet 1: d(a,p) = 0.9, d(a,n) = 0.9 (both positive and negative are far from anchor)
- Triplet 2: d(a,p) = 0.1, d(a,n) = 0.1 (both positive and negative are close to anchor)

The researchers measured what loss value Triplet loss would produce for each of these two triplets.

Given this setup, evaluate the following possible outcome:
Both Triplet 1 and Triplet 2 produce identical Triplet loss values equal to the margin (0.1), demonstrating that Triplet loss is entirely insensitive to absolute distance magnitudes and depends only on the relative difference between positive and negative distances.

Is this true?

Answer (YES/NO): YES